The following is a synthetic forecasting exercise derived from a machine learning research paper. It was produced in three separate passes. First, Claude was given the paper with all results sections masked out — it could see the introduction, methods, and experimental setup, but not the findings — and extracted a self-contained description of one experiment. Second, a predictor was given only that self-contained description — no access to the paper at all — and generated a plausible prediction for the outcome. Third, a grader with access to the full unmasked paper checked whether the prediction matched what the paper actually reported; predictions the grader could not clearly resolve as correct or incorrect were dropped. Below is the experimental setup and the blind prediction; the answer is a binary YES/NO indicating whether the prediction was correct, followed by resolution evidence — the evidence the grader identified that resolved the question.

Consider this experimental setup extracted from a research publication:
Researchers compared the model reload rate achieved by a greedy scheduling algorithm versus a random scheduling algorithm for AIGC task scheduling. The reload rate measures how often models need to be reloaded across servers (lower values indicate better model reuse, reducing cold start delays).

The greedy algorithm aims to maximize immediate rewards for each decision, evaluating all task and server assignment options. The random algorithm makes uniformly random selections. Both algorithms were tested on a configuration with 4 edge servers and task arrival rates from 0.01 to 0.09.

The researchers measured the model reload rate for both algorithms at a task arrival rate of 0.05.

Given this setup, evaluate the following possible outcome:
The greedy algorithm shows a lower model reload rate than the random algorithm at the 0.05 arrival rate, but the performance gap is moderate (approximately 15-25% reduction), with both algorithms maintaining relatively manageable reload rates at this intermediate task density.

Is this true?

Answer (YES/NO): NO